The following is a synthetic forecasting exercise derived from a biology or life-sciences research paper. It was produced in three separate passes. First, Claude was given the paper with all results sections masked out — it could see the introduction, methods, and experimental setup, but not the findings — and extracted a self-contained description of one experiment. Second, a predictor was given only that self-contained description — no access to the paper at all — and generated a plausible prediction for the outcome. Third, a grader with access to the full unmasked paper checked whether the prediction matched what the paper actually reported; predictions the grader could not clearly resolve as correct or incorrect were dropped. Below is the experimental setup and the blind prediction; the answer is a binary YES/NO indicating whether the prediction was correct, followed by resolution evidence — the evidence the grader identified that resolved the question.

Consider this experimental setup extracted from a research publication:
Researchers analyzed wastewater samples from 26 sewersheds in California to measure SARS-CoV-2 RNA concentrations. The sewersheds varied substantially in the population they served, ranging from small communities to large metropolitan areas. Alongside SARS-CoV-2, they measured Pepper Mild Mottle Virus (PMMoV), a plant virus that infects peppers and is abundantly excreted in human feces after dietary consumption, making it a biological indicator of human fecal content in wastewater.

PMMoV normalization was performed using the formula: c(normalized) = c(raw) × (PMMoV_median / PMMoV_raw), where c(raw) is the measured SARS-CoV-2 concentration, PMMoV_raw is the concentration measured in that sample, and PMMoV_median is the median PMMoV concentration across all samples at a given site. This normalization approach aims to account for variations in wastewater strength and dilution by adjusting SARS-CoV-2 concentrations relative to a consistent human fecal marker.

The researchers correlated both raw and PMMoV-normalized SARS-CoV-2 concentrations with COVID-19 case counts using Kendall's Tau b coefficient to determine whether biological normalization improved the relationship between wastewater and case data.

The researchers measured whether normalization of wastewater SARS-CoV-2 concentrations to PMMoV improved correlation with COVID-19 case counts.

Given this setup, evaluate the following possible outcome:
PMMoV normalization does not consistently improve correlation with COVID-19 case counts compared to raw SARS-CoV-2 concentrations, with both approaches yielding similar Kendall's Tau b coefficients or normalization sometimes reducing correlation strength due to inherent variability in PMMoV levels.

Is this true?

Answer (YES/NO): YES